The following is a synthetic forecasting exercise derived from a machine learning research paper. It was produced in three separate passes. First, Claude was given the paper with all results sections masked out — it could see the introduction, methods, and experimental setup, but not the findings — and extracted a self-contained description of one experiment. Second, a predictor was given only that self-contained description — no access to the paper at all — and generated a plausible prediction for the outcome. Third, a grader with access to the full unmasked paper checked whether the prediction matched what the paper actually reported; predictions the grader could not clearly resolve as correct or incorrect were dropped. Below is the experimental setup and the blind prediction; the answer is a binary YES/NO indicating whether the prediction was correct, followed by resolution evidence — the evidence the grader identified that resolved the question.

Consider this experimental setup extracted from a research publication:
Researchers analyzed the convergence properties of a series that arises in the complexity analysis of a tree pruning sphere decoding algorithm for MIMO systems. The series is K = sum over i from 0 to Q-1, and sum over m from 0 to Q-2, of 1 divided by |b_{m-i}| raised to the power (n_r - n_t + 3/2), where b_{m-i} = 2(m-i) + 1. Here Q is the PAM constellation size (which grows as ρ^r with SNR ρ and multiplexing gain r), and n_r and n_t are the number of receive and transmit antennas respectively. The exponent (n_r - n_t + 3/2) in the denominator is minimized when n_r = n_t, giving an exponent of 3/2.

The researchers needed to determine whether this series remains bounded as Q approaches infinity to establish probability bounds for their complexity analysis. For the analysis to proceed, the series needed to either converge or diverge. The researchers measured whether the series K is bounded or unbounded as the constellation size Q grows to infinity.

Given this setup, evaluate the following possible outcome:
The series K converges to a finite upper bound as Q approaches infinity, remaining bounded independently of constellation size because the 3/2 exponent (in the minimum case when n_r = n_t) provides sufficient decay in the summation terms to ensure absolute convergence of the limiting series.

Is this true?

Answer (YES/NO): YES